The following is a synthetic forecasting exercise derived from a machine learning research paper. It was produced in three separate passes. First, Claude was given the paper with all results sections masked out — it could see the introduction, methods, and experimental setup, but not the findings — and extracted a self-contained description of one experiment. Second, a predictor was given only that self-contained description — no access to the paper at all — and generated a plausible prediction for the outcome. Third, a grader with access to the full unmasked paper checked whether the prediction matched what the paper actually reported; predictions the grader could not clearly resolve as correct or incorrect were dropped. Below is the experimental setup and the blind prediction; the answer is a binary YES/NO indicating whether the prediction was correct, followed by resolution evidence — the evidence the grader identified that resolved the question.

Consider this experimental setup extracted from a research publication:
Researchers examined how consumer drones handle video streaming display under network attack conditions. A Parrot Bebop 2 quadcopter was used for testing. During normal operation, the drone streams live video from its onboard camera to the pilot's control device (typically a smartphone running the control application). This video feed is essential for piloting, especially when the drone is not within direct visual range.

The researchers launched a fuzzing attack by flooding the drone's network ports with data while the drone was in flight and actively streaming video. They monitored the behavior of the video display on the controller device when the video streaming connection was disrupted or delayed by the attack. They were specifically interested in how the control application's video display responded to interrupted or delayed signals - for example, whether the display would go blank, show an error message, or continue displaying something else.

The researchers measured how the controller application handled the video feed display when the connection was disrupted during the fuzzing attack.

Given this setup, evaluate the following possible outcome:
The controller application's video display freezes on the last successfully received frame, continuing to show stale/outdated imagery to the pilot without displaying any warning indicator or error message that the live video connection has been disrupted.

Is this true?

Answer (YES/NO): NO